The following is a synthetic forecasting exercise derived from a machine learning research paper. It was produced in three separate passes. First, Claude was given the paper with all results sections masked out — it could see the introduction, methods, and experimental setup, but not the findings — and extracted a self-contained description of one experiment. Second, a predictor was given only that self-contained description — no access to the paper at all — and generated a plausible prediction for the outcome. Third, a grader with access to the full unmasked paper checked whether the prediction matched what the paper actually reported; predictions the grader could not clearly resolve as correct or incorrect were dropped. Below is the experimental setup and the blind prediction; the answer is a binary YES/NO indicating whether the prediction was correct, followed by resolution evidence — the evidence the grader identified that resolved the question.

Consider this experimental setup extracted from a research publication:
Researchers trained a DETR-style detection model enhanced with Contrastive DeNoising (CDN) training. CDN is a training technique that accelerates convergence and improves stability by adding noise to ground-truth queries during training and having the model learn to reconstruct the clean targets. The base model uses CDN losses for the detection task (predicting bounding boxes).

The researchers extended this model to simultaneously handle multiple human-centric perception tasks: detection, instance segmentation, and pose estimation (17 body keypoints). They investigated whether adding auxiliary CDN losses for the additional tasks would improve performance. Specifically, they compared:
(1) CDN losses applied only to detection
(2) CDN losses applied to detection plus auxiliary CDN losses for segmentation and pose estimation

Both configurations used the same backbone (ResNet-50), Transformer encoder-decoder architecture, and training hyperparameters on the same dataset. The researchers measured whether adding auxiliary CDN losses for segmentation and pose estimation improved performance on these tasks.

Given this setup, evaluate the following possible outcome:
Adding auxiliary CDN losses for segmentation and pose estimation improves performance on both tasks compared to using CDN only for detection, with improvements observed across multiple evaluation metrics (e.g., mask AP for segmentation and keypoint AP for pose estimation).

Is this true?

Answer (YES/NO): NO